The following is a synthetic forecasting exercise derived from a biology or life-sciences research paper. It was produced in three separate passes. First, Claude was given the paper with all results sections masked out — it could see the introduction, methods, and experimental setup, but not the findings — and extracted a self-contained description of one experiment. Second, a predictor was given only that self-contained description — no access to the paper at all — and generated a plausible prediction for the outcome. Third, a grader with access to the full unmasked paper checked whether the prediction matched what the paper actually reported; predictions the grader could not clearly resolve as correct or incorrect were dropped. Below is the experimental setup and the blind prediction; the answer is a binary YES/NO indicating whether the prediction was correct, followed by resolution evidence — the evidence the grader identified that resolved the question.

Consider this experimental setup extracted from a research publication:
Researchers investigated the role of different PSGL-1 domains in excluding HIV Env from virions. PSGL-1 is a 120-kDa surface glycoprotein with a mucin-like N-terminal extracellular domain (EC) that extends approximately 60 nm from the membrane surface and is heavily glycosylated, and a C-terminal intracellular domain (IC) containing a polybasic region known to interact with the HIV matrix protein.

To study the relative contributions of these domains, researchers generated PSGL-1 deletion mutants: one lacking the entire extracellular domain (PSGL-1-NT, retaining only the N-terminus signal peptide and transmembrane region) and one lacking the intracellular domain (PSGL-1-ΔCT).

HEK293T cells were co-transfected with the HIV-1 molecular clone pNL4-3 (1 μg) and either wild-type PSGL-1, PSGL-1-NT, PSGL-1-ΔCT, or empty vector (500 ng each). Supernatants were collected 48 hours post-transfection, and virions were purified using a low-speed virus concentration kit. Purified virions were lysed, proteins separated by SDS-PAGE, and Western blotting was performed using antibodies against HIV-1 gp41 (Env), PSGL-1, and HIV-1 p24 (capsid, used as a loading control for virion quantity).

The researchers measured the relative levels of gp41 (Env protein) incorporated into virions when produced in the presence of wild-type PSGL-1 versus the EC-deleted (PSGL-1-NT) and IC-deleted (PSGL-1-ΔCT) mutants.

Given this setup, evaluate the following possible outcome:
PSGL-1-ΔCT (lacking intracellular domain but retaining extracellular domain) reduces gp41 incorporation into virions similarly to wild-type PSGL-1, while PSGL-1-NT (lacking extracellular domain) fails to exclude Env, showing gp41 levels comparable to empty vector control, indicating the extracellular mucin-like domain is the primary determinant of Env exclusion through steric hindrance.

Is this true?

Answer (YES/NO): NO